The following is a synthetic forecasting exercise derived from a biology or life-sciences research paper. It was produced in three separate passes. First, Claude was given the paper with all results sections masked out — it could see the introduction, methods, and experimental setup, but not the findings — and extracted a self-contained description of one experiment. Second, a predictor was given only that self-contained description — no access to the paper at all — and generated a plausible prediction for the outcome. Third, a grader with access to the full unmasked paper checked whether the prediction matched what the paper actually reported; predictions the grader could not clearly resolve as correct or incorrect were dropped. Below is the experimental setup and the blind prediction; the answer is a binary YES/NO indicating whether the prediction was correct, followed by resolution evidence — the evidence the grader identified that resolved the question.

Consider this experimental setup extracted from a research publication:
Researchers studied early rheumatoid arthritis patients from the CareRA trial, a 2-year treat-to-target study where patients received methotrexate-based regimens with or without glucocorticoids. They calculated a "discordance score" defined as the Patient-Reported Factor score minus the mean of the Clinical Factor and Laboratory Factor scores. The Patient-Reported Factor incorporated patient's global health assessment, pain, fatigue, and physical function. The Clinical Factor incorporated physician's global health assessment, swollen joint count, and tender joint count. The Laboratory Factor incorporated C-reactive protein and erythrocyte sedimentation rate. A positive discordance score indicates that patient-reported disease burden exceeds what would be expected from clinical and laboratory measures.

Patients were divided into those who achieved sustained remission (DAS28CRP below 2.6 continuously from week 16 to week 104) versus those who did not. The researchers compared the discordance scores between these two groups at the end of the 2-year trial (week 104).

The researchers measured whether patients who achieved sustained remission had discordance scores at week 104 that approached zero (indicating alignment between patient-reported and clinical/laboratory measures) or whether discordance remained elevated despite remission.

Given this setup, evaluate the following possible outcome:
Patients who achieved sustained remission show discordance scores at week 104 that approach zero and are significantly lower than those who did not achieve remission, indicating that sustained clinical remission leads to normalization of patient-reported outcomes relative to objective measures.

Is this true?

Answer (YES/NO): NO